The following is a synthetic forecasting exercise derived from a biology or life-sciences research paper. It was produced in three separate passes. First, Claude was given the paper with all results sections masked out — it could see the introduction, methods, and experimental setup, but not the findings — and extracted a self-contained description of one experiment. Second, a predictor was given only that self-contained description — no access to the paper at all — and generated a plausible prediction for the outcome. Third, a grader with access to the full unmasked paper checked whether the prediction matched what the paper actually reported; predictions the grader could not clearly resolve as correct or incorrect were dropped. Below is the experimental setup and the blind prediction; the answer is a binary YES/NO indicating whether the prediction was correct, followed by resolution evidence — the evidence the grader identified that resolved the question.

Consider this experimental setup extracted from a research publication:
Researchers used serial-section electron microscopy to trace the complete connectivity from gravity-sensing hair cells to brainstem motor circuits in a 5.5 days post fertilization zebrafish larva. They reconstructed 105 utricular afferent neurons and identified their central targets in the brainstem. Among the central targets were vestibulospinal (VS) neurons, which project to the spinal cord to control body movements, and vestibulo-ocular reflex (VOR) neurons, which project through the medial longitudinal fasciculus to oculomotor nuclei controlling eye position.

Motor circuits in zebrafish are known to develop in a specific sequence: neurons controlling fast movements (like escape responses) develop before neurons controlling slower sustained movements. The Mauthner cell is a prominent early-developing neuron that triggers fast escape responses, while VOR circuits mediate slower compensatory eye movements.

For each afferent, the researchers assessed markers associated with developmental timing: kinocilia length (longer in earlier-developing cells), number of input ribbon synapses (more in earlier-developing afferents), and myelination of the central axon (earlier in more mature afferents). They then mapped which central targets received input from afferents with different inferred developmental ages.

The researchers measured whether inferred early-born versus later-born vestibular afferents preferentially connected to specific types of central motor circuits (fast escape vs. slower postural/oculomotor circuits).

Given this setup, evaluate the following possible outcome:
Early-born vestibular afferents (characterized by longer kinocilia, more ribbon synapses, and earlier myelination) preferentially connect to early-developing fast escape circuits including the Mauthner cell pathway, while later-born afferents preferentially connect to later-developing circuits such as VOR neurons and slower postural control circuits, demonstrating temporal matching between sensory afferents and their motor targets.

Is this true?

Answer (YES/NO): YES